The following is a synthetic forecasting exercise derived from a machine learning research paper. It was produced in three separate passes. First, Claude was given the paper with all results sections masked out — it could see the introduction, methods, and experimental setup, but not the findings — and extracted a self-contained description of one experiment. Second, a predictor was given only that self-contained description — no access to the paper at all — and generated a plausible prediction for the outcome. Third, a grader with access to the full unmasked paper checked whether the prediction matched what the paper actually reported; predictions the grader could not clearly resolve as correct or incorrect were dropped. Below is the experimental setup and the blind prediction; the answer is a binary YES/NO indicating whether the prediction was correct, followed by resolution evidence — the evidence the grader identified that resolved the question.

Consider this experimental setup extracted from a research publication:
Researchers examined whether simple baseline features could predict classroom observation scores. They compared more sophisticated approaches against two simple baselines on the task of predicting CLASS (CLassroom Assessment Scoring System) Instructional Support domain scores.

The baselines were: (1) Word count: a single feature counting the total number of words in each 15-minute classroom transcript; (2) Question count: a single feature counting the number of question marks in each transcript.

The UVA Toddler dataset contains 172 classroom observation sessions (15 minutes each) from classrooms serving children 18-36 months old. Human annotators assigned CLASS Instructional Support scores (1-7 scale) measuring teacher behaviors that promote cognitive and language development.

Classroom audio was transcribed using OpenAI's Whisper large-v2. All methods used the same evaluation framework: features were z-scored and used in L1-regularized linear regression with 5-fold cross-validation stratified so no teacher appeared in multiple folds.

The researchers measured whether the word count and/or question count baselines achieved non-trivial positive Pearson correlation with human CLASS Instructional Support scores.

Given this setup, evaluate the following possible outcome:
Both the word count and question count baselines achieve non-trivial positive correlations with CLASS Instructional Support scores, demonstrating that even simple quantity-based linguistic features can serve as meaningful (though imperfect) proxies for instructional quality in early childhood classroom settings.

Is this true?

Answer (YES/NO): YES